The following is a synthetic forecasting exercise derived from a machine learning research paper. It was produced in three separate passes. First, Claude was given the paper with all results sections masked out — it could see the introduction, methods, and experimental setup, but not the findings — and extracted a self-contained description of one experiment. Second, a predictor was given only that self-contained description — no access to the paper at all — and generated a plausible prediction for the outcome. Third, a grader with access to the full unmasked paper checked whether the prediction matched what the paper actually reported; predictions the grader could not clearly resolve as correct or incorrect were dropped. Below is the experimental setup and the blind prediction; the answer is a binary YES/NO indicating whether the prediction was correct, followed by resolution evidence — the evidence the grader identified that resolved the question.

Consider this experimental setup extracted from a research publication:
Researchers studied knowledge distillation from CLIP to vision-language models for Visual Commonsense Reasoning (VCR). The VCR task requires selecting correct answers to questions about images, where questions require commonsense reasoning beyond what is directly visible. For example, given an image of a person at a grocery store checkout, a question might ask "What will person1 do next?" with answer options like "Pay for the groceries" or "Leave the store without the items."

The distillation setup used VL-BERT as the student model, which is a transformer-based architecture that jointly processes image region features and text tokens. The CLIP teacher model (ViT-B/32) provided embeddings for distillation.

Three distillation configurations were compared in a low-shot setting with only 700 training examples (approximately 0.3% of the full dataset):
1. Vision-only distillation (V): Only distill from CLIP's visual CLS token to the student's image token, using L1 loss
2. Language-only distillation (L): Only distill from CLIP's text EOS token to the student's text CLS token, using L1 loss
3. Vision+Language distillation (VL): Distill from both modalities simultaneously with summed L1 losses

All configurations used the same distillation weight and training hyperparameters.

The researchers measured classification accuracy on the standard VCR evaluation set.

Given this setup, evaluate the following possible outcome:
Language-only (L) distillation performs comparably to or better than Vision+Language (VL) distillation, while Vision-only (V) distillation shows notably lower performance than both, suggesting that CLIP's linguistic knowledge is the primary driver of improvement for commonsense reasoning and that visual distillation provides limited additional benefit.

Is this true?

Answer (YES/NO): NO